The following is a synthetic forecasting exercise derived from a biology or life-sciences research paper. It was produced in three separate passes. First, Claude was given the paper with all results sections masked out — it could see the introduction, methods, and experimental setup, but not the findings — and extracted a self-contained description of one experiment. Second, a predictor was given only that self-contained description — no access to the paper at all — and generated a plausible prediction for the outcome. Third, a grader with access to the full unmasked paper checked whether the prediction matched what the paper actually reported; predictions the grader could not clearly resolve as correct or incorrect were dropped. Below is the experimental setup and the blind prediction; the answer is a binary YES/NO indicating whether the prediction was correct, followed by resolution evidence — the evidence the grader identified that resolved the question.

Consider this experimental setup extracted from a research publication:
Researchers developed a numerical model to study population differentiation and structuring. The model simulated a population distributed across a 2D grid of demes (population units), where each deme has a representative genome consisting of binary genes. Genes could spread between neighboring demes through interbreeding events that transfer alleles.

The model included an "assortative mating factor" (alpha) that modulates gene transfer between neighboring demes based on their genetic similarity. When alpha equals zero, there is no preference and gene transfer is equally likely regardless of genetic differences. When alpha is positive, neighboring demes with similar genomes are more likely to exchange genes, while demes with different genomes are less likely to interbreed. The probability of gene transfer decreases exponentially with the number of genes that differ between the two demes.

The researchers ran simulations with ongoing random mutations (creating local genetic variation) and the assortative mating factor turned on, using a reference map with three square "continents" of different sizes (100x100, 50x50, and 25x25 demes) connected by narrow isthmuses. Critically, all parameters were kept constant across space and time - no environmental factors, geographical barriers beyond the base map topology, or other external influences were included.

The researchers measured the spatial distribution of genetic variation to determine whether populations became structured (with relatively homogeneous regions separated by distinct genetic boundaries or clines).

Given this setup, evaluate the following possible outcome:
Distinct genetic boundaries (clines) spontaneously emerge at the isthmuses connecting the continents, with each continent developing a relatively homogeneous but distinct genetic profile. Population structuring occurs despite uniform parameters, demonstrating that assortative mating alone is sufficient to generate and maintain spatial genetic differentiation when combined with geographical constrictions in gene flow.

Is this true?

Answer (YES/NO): NO